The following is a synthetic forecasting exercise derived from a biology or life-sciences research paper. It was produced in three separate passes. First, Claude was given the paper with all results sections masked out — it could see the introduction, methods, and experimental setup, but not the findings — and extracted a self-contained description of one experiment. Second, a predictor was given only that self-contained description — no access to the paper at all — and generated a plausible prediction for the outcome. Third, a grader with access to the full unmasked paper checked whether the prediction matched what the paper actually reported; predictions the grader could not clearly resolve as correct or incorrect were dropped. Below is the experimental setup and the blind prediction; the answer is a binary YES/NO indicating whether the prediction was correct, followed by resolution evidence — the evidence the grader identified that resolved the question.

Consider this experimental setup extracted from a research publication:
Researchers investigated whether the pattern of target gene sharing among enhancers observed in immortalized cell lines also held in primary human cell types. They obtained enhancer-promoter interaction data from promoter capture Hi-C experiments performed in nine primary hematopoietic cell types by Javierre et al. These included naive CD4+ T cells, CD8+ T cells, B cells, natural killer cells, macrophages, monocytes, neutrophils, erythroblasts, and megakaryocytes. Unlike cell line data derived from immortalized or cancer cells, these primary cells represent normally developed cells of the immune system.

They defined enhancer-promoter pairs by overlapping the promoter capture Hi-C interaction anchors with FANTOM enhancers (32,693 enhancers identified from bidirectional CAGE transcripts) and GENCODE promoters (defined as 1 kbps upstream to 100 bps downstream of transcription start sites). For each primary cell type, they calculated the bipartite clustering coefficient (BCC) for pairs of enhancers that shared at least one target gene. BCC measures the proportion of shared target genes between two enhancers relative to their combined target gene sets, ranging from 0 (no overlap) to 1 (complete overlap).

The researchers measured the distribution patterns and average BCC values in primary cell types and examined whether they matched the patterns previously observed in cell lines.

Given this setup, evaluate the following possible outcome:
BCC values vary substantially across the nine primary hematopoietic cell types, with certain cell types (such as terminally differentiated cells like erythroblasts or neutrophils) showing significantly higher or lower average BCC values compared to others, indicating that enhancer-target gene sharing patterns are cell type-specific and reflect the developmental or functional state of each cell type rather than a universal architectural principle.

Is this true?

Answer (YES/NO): NO